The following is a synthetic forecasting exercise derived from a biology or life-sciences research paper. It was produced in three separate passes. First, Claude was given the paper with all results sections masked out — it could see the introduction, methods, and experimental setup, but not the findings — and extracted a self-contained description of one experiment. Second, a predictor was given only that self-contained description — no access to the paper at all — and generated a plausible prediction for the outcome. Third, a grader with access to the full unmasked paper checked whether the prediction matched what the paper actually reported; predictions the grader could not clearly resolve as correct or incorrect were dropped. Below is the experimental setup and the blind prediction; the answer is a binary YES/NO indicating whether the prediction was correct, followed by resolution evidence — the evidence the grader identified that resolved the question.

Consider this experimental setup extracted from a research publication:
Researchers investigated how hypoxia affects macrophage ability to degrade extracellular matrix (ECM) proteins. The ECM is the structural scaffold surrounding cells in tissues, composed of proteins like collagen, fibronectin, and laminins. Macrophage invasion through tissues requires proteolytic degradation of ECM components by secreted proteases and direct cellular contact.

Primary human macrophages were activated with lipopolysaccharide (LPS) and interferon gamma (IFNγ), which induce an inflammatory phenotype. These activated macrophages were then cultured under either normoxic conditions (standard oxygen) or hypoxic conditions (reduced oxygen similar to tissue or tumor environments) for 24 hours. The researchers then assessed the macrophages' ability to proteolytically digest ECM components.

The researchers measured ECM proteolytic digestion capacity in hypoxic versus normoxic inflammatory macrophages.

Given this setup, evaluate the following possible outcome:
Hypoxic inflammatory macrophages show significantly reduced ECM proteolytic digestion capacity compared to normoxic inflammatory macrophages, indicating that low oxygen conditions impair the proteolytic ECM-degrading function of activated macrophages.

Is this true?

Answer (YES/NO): YES